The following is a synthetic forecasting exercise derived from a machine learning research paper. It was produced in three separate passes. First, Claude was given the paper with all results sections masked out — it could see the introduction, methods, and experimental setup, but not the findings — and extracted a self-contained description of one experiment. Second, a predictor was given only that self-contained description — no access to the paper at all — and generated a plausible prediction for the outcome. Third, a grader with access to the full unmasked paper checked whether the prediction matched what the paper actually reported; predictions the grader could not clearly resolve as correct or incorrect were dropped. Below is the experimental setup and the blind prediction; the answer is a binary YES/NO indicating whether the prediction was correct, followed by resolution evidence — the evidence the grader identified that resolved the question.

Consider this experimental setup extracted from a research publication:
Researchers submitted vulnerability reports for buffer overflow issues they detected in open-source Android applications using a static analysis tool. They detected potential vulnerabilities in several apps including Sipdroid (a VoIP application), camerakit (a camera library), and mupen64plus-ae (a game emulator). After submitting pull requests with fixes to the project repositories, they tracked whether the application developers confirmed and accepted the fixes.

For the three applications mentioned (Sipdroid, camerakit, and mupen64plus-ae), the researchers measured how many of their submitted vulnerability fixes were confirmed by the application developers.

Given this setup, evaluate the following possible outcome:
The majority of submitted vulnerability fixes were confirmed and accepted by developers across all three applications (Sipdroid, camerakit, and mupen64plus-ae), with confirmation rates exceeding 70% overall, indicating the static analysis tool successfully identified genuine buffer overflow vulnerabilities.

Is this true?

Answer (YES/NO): YES